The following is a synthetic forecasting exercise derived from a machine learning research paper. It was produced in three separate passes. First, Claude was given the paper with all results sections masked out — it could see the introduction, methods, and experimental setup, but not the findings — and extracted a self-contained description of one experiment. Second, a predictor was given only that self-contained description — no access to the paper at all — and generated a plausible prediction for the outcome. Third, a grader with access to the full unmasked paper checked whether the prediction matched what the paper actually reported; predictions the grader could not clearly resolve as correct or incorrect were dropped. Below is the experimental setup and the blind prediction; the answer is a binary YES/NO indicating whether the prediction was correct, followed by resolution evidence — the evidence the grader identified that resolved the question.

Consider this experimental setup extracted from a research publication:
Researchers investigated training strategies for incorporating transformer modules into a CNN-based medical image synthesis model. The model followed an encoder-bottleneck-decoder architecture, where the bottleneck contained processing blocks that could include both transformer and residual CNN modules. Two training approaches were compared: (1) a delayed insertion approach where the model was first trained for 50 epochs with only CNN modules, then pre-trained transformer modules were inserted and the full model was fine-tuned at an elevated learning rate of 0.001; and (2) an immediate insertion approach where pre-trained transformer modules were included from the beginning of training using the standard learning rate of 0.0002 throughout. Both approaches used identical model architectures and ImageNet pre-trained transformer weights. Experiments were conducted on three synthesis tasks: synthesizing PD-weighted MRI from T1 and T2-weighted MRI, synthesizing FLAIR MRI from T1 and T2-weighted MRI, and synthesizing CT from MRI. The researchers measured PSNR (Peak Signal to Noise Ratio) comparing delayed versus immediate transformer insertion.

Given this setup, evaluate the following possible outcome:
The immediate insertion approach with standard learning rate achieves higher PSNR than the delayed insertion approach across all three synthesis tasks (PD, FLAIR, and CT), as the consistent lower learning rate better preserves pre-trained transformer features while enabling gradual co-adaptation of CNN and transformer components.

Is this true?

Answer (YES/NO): NO